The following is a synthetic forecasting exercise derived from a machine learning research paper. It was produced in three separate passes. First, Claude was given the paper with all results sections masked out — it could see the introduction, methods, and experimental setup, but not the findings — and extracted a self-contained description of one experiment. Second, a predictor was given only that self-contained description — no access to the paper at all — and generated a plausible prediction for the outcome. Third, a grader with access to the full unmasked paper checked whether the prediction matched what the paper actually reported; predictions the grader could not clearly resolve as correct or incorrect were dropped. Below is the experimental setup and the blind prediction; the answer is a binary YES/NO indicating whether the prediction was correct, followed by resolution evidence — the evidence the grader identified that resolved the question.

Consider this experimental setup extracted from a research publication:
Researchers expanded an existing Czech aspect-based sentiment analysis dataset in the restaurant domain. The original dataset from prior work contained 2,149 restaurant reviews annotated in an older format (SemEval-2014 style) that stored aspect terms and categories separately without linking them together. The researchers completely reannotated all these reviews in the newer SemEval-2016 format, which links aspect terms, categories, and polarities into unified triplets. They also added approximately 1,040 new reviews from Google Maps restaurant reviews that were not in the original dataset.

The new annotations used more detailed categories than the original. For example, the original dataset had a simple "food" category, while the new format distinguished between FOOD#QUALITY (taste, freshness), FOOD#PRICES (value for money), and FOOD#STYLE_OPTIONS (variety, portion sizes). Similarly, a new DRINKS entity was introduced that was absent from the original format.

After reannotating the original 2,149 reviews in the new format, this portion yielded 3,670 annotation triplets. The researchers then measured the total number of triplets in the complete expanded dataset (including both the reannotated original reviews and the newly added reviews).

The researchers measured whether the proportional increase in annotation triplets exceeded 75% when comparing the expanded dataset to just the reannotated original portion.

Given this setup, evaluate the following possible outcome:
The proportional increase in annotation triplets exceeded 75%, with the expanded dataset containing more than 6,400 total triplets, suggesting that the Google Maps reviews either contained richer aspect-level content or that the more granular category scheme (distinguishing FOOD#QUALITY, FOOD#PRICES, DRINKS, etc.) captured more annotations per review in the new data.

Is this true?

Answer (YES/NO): YES